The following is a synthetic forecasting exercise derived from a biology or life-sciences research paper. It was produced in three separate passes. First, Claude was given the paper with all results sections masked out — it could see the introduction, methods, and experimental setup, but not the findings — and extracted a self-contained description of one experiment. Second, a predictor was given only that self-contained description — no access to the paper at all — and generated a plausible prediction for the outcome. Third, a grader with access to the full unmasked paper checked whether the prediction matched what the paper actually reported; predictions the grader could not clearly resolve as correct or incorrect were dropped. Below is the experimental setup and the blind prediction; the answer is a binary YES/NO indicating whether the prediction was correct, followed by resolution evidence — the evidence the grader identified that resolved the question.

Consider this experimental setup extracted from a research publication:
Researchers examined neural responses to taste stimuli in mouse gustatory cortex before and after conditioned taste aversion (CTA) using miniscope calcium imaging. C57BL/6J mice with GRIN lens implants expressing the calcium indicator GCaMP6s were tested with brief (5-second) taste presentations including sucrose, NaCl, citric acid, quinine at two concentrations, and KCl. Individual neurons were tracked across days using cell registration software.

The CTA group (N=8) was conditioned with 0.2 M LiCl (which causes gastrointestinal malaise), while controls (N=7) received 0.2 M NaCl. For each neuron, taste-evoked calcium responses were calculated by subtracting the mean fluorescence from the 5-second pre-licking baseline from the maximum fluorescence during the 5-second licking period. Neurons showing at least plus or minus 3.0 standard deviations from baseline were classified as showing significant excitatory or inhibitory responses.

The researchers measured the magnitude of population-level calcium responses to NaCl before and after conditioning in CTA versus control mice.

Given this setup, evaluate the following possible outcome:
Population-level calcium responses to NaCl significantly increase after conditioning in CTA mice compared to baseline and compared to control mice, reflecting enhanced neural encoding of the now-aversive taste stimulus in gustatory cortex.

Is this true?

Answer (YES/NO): NO